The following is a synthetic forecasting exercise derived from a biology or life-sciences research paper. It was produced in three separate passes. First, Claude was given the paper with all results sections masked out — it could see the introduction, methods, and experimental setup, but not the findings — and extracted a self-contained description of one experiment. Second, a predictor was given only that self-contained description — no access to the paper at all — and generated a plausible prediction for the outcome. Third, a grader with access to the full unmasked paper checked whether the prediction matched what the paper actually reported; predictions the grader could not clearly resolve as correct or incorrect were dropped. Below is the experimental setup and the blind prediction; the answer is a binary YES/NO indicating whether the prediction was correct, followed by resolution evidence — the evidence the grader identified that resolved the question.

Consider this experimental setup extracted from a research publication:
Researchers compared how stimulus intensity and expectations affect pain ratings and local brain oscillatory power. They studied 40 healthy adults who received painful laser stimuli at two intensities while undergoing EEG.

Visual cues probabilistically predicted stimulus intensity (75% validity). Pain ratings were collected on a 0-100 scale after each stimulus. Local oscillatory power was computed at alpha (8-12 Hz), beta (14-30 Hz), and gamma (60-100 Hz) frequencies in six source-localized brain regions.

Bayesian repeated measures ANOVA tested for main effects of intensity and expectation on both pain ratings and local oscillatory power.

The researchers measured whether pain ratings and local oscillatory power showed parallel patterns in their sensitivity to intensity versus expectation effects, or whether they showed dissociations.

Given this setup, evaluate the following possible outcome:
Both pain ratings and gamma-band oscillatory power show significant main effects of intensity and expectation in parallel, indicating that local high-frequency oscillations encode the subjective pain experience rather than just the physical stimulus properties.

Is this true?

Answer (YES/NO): NO